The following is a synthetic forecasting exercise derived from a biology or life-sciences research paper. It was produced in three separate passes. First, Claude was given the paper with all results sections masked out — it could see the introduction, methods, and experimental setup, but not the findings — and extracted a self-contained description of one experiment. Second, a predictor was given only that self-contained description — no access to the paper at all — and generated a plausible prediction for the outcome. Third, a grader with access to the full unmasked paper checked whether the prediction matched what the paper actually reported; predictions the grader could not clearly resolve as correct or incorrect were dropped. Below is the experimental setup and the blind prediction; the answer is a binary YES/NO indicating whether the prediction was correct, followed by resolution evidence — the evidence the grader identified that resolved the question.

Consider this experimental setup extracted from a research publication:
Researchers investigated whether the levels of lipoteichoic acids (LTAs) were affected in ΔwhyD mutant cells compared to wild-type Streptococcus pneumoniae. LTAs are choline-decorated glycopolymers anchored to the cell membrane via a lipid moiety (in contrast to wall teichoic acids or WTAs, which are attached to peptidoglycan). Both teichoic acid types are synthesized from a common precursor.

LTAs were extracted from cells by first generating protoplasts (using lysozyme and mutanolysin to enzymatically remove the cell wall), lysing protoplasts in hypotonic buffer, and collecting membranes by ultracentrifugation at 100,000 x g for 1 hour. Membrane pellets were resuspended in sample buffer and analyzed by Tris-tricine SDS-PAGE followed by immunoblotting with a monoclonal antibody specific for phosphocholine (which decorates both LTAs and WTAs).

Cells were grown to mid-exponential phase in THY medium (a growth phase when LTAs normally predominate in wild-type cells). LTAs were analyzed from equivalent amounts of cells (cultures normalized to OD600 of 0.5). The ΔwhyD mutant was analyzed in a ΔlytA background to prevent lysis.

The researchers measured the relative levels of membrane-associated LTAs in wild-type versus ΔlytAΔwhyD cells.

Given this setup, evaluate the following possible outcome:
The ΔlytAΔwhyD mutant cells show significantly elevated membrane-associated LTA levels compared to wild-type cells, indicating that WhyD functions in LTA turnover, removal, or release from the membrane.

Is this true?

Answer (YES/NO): NO